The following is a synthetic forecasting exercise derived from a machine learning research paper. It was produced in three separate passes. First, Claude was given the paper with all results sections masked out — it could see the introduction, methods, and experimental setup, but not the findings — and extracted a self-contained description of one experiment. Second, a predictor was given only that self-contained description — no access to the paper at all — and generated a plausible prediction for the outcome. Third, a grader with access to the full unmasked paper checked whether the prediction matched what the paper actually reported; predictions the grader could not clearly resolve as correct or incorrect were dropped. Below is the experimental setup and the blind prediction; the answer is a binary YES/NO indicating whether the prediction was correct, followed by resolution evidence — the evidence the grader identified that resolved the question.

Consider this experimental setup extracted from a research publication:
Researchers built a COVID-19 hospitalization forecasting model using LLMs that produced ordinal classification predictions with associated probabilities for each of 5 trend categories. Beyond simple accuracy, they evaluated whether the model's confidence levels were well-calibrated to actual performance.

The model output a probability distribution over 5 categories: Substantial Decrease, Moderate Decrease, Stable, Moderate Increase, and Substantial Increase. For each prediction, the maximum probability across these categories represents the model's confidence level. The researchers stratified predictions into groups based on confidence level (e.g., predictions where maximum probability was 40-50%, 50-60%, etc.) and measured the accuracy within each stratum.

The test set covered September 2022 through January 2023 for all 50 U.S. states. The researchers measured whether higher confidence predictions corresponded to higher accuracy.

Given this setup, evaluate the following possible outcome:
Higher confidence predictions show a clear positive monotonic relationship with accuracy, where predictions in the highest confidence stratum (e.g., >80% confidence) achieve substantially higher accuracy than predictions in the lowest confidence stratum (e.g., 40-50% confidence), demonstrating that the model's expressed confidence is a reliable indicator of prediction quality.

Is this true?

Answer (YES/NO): YES